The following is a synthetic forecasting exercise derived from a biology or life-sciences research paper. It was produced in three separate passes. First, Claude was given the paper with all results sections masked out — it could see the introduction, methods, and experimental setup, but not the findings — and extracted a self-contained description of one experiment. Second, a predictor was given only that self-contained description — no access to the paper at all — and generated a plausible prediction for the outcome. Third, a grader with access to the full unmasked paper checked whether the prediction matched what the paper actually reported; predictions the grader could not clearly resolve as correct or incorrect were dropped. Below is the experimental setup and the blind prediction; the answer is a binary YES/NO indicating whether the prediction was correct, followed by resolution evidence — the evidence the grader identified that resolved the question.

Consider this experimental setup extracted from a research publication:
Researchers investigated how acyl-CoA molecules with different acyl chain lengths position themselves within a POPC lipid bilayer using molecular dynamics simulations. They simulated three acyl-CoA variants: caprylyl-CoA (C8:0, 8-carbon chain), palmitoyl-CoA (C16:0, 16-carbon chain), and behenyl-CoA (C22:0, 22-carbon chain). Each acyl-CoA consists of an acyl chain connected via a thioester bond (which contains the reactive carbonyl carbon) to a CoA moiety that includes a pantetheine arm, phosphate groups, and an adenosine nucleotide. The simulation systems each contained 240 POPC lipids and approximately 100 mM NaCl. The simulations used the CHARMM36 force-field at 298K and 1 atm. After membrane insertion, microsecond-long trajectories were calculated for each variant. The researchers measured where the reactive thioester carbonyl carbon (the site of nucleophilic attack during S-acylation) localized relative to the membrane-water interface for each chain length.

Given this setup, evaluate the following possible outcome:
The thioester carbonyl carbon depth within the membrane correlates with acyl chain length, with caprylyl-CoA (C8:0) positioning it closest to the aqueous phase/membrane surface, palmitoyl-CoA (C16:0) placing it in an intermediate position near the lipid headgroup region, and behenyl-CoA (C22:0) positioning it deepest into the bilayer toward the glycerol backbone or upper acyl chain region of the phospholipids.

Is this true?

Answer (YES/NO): NO